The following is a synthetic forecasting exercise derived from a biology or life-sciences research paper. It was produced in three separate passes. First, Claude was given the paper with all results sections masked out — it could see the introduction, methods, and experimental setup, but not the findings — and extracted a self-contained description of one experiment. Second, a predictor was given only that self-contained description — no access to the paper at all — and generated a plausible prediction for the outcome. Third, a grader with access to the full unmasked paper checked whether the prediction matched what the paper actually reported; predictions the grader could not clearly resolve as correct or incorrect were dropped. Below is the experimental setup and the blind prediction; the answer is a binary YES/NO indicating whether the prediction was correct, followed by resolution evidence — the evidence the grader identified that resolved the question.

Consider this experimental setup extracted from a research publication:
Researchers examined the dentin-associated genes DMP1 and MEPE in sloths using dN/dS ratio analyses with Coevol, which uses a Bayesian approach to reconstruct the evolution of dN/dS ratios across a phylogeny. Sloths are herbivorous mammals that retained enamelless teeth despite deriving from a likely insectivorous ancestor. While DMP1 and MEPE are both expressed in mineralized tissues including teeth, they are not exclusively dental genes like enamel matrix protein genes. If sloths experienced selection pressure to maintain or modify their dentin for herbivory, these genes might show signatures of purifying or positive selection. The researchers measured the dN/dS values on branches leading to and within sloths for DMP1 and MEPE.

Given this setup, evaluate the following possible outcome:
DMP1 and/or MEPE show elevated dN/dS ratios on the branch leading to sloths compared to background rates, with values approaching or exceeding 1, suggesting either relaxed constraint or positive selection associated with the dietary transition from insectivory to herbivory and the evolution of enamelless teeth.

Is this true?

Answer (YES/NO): YES